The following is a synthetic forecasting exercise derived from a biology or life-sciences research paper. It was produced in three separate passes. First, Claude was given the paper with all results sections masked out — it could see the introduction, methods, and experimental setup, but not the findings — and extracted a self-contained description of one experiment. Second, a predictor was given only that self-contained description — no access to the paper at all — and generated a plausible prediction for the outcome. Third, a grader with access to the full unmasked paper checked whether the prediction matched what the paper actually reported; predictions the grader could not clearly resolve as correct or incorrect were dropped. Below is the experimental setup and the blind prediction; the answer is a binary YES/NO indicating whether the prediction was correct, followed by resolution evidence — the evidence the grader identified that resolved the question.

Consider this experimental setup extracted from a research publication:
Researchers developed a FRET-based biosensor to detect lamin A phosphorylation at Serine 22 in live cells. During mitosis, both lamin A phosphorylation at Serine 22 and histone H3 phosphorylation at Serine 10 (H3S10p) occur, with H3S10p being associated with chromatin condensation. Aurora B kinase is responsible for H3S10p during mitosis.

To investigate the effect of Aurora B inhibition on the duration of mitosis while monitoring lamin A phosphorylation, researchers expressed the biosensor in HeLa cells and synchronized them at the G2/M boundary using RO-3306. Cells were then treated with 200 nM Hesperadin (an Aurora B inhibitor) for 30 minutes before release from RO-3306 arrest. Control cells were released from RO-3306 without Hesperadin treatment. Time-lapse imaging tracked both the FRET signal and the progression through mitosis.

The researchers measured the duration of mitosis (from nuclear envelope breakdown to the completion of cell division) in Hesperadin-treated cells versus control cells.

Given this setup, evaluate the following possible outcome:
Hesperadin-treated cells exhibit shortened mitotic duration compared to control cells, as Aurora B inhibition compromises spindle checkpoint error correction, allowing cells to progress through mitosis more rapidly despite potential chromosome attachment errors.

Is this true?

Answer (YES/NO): YES